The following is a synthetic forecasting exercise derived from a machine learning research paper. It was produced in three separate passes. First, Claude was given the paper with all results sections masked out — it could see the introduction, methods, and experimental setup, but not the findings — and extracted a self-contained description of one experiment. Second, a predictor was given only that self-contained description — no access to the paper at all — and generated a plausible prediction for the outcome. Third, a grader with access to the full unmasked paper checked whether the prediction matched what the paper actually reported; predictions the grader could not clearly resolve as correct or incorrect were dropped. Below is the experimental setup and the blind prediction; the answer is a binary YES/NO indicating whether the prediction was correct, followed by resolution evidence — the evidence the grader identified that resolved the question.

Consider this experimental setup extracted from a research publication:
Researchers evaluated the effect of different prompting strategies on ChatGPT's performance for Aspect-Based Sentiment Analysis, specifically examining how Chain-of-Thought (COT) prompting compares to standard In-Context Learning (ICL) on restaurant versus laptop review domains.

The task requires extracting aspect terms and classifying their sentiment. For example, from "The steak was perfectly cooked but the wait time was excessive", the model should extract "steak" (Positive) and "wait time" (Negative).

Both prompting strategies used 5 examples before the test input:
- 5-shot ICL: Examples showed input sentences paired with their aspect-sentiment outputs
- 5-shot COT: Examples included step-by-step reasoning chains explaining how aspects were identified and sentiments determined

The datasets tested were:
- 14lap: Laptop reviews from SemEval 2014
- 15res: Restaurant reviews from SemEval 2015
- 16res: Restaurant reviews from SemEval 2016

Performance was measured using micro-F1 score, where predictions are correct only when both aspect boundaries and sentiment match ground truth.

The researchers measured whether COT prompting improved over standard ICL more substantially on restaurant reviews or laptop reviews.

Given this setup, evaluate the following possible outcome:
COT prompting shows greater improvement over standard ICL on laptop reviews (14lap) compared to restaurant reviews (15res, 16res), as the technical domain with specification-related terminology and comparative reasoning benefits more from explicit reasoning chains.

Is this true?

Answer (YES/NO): NO